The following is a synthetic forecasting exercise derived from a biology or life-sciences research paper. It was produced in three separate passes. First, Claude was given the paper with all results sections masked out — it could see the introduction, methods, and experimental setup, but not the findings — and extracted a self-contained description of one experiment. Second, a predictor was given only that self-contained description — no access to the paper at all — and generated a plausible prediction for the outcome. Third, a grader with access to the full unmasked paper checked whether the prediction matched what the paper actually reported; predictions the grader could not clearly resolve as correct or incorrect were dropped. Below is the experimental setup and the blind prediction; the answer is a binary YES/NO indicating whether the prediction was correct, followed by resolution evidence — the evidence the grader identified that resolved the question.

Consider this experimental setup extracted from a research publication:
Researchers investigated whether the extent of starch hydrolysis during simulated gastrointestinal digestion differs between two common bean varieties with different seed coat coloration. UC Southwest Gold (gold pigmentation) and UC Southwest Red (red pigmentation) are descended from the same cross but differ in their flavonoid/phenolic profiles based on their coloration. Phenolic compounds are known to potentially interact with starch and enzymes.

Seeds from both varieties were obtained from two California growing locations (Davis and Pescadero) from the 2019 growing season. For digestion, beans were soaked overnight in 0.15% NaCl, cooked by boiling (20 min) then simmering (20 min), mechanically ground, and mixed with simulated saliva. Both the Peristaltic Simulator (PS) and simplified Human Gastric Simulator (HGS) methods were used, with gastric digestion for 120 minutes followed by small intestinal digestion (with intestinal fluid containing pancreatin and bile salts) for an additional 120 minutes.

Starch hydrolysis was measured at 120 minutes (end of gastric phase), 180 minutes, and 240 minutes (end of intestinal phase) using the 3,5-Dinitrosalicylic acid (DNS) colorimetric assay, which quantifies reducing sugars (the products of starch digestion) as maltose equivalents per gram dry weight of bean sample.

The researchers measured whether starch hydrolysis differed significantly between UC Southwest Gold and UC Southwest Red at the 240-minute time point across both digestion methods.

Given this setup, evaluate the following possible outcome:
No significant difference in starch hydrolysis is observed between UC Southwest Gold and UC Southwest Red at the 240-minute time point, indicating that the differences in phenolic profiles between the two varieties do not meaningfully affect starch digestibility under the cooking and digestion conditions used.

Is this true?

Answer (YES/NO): YES